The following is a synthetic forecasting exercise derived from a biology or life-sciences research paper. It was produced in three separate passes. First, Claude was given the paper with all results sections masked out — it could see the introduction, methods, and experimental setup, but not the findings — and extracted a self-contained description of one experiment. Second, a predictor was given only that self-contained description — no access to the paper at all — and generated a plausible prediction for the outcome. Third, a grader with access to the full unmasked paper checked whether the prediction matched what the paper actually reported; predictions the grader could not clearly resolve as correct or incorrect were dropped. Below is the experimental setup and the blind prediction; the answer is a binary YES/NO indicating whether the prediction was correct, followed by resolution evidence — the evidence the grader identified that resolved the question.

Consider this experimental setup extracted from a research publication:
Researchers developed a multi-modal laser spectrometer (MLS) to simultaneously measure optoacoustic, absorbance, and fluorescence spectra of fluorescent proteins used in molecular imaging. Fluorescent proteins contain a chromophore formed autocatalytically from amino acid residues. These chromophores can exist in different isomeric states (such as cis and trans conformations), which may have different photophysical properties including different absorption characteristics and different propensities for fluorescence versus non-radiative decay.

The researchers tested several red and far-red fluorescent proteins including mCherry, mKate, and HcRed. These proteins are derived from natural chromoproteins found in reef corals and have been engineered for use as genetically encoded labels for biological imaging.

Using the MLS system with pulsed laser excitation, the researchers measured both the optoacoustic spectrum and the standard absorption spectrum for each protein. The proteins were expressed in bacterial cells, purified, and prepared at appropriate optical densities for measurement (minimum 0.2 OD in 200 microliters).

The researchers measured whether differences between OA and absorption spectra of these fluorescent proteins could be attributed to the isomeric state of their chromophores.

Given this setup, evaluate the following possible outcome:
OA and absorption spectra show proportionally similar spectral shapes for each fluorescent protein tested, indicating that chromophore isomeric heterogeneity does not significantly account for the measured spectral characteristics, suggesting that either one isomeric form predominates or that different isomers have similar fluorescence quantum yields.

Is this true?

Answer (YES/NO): NO